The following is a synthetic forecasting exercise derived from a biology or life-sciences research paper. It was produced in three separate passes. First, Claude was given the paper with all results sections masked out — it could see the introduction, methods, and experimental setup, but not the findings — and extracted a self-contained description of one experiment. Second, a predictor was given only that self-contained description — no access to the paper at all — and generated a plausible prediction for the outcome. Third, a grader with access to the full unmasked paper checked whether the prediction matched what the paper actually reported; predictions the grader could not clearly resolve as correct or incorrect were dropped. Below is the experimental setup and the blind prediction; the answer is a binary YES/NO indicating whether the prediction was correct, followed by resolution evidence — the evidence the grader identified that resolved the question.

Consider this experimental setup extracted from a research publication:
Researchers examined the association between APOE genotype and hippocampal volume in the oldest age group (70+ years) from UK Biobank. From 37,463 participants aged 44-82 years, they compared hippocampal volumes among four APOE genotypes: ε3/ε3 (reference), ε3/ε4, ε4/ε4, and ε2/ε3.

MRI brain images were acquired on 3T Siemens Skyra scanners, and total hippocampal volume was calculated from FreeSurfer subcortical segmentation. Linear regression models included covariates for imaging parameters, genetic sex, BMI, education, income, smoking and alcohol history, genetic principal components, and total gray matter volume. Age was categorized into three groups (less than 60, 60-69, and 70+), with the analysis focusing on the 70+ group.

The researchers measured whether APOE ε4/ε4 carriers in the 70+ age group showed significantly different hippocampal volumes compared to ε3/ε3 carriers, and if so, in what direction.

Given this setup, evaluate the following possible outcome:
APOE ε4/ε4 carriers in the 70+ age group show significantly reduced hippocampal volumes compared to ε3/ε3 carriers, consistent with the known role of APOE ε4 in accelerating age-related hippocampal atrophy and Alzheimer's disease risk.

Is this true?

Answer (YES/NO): YES